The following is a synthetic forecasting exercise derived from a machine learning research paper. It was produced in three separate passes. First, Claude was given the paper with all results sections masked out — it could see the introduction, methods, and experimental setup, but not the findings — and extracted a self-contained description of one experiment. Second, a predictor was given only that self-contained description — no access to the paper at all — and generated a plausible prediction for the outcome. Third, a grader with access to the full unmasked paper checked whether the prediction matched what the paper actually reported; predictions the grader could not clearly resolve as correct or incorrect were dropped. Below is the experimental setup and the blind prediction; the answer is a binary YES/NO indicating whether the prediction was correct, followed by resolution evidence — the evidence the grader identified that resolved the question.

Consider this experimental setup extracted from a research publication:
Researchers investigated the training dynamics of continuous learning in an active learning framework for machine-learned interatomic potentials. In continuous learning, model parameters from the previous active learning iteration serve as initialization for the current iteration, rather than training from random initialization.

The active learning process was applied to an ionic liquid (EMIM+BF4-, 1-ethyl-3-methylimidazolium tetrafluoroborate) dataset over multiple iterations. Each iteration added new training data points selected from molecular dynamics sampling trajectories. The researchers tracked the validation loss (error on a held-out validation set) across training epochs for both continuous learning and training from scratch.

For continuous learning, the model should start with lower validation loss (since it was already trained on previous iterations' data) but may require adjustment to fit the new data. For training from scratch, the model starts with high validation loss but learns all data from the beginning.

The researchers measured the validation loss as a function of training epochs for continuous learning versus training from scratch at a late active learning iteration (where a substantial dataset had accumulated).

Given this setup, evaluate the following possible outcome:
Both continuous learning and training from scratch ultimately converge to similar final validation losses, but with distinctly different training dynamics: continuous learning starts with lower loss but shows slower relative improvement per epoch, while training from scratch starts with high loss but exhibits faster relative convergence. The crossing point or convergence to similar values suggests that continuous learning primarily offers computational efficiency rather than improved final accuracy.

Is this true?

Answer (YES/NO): NO